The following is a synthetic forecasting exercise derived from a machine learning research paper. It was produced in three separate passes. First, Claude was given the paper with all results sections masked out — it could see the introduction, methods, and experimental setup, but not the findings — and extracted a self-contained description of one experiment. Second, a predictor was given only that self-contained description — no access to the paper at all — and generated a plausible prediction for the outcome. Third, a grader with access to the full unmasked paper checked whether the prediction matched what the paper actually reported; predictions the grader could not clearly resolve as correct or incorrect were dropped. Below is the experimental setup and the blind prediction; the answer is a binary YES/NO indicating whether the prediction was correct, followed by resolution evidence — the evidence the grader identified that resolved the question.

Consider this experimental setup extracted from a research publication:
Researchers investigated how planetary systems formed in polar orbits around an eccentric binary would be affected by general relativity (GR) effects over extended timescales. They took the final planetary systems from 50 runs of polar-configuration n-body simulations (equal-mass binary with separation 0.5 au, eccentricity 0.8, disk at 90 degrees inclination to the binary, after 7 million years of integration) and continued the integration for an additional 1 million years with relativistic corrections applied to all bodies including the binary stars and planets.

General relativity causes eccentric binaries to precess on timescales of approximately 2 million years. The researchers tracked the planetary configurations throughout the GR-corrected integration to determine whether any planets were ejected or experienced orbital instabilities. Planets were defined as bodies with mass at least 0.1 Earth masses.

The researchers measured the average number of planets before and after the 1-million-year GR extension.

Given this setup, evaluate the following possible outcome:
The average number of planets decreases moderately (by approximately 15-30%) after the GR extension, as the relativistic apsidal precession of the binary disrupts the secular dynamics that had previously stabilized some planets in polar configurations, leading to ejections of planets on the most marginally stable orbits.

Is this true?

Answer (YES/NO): NO